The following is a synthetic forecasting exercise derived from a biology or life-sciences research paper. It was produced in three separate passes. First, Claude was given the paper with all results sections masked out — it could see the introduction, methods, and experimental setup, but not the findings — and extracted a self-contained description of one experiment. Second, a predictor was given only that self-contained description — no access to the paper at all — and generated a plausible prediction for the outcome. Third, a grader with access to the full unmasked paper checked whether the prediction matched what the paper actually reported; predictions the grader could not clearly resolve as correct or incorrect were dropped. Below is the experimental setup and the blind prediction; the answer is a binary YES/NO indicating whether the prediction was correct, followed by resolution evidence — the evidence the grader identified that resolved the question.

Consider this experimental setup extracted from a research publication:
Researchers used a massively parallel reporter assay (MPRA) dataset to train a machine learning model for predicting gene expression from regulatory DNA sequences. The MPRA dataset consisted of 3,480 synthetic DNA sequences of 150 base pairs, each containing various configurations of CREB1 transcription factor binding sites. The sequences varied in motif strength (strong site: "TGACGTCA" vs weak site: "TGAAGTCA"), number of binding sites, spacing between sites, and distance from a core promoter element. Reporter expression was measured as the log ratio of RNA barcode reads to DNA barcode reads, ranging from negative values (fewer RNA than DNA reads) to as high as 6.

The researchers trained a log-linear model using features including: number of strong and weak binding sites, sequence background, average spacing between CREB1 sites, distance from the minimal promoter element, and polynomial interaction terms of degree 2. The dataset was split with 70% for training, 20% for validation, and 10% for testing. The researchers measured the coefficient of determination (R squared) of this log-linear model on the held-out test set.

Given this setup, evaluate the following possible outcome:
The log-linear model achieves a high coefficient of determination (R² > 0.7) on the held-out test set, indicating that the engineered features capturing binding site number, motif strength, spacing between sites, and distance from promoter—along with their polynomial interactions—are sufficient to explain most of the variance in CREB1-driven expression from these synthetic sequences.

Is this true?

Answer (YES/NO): YES